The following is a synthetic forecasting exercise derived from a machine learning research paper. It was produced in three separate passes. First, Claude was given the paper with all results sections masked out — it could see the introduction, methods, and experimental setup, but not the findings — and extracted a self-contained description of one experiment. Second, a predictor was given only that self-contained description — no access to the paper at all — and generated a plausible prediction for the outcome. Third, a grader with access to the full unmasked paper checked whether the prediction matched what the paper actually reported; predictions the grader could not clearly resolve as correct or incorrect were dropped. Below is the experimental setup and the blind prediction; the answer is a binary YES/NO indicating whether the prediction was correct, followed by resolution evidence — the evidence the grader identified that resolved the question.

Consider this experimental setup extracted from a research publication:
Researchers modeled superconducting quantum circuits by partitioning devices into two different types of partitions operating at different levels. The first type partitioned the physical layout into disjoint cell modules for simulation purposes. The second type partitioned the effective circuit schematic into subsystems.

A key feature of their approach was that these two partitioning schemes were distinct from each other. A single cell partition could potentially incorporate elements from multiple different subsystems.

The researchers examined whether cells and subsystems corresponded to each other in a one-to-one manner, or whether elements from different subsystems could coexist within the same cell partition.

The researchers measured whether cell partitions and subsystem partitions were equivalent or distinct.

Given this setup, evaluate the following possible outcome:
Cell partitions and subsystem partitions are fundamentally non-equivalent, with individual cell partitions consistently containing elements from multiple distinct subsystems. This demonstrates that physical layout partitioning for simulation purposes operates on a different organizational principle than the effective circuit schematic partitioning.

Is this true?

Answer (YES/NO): YES